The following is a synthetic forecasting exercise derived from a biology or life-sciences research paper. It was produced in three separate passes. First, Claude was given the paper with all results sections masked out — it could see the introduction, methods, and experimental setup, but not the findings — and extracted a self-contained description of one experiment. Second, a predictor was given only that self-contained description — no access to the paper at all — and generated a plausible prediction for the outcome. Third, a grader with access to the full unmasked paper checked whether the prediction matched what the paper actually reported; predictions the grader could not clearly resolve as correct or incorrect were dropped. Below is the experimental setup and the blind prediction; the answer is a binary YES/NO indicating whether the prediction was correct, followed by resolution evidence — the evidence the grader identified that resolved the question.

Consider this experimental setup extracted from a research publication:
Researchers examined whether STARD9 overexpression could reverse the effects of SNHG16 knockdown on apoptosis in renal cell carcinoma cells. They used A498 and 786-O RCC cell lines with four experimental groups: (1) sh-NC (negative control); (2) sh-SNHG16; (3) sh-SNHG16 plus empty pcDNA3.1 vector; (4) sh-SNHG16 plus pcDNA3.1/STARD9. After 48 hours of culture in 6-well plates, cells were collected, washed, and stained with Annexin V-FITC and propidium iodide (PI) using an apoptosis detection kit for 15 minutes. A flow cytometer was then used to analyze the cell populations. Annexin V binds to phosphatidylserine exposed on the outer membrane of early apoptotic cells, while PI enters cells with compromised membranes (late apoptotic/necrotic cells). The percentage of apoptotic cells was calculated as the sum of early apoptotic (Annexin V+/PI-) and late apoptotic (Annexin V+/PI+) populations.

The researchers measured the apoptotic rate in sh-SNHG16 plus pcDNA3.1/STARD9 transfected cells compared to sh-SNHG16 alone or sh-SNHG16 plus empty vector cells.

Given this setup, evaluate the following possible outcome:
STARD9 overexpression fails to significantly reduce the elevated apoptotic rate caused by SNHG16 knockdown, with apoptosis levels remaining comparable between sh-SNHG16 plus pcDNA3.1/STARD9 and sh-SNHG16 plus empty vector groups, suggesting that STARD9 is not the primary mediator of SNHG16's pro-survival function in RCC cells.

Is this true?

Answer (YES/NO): NO